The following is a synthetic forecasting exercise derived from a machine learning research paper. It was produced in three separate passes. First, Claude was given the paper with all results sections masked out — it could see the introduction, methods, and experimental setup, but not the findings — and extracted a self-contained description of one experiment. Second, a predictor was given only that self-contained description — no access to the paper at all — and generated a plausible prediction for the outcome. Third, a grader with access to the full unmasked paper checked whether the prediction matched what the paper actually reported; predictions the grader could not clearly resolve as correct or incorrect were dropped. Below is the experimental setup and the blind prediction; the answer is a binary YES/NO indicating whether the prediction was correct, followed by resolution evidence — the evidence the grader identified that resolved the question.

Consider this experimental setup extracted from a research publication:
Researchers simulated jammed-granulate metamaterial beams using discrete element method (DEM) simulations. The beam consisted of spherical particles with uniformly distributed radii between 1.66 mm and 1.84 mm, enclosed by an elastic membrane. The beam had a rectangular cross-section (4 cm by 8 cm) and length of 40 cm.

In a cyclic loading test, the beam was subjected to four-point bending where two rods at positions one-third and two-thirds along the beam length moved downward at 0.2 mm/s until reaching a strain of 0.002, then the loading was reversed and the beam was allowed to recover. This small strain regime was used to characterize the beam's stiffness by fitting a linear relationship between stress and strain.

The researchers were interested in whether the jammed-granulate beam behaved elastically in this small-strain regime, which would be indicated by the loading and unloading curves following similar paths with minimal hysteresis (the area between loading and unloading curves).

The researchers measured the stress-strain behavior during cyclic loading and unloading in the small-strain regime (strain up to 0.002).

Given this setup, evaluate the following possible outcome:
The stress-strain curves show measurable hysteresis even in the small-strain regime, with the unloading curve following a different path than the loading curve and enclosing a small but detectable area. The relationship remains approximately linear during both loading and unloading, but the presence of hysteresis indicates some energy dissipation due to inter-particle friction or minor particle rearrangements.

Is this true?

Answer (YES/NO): YES